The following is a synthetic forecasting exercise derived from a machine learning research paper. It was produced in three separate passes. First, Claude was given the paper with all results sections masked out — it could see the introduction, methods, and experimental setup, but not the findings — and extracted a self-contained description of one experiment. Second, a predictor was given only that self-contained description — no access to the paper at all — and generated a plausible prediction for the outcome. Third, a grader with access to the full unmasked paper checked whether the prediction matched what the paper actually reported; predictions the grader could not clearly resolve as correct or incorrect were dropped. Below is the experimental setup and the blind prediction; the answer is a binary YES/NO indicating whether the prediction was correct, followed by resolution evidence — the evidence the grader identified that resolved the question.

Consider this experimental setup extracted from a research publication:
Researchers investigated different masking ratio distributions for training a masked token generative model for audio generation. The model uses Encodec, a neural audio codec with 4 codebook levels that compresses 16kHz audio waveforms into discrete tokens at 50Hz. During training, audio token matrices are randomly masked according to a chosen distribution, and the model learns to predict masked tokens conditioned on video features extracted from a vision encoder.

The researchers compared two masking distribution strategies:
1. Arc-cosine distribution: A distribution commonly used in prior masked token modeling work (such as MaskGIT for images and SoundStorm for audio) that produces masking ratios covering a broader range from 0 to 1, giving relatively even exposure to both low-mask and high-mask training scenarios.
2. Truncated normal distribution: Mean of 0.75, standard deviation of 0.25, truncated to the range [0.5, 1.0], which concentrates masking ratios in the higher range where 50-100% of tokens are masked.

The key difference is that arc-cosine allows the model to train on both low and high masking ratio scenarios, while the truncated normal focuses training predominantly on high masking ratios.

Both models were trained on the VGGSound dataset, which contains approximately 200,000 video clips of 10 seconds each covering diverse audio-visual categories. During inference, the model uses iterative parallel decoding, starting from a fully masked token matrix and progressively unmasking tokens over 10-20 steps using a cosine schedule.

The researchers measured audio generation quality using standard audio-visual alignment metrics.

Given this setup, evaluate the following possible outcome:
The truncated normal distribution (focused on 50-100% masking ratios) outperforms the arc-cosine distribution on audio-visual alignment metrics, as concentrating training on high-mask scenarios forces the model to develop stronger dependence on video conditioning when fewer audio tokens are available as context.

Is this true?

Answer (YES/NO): YES